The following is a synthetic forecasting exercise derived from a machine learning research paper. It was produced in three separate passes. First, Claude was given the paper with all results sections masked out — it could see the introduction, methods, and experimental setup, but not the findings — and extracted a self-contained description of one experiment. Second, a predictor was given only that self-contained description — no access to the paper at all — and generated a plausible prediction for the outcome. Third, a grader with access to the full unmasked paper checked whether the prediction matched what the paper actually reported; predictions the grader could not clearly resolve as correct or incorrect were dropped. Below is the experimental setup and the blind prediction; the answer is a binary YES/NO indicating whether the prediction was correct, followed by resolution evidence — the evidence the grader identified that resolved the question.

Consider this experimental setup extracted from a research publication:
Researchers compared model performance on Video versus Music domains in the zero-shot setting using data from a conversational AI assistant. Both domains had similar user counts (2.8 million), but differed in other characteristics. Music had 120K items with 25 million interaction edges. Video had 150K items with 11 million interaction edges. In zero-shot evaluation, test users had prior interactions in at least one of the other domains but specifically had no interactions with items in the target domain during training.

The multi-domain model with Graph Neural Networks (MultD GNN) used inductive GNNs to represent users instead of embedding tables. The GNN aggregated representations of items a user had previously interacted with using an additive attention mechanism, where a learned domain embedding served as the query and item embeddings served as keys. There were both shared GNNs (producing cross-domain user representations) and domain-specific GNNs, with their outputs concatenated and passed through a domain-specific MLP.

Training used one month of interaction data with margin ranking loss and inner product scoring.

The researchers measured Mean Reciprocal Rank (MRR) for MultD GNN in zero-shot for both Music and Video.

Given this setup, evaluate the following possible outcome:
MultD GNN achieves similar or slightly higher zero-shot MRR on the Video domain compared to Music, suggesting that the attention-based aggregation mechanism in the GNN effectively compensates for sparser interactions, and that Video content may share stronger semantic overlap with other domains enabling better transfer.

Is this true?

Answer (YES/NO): NO